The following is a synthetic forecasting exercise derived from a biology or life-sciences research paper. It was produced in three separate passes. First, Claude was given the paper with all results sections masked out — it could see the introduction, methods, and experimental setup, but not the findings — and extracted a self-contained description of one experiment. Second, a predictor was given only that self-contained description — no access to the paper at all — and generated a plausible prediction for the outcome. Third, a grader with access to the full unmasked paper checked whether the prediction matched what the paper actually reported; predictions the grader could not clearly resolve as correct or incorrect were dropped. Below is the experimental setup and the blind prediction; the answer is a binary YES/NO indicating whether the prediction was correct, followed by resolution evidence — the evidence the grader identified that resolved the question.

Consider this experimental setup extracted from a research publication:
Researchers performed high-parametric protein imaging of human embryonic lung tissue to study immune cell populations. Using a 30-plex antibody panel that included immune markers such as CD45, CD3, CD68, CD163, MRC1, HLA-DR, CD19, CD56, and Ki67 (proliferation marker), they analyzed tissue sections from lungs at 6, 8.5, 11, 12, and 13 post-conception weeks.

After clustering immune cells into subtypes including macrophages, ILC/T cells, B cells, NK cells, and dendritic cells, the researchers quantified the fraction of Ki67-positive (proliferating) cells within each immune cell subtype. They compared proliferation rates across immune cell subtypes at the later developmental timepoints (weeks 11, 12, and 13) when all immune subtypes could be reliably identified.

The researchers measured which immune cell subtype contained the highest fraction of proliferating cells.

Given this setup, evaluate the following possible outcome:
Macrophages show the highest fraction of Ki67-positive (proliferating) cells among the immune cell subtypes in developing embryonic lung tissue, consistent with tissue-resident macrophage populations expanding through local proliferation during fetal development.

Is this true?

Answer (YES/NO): NO